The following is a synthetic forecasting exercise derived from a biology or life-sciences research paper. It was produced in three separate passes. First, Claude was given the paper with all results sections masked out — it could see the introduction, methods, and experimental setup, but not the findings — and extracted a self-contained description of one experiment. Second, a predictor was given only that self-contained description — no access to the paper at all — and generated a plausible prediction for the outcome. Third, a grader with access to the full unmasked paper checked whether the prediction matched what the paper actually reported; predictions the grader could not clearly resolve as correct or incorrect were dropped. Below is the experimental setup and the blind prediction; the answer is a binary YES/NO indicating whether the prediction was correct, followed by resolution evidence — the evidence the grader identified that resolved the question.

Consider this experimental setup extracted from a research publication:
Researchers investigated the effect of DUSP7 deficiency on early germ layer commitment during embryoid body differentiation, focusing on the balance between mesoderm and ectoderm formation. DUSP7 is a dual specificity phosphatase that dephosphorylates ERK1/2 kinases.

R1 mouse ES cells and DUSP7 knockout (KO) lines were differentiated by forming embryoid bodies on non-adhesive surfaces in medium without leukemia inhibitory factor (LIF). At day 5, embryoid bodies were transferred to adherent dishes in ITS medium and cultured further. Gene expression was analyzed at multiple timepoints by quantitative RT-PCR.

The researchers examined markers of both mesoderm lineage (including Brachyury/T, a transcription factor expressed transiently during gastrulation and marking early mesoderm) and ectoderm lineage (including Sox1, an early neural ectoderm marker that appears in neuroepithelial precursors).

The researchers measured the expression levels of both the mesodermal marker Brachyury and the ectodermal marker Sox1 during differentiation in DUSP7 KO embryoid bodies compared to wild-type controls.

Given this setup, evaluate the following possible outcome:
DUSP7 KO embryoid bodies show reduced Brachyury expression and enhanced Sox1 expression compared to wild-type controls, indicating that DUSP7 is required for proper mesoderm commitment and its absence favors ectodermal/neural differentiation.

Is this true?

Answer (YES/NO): YES